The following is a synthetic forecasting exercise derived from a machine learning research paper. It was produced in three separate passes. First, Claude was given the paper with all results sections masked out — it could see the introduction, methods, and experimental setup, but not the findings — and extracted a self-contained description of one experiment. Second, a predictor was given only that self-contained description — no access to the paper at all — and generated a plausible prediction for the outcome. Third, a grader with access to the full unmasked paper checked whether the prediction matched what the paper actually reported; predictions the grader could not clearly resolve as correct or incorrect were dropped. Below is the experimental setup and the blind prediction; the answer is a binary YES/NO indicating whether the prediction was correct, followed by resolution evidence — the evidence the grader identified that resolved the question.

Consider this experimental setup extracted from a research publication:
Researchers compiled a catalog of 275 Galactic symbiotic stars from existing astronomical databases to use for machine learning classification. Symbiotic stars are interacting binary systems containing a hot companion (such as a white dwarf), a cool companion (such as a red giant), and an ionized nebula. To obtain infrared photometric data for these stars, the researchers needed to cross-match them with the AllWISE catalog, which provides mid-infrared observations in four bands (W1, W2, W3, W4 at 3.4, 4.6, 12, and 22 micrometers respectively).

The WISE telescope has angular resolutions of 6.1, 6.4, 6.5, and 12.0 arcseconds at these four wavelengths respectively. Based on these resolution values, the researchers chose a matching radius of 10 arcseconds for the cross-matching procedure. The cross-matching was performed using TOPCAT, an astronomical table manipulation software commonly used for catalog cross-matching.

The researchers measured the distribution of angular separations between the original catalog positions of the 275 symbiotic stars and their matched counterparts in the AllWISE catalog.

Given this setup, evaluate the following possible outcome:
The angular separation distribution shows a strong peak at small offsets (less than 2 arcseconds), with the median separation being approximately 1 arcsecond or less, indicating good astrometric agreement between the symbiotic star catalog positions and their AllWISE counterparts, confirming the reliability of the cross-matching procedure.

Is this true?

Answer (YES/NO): YES